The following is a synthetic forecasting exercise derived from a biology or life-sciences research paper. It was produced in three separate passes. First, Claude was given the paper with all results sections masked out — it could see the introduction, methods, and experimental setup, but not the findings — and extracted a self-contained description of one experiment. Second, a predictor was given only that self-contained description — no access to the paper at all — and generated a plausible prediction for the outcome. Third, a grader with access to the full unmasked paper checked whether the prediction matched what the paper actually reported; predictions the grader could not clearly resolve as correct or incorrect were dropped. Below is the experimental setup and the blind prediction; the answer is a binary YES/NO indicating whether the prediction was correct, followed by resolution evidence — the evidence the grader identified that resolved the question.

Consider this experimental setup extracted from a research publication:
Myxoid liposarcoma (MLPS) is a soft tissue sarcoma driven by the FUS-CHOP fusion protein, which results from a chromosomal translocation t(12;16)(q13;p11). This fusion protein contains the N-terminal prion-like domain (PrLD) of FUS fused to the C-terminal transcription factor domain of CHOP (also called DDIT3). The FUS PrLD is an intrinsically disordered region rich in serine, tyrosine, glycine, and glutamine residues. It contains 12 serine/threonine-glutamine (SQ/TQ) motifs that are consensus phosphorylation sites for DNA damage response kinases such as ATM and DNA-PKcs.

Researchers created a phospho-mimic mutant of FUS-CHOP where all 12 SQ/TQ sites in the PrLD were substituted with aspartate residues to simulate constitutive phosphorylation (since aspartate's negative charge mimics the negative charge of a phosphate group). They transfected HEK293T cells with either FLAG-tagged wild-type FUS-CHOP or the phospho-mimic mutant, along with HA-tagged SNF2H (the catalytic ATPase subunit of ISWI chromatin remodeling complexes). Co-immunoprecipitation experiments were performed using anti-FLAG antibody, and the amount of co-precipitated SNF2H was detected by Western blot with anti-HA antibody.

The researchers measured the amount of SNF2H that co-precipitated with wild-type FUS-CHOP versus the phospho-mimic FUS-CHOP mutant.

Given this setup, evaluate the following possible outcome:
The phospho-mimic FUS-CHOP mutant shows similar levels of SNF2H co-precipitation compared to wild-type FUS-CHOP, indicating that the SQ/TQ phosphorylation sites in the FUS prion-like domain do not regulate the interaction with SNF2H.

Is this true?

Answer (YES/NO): NO